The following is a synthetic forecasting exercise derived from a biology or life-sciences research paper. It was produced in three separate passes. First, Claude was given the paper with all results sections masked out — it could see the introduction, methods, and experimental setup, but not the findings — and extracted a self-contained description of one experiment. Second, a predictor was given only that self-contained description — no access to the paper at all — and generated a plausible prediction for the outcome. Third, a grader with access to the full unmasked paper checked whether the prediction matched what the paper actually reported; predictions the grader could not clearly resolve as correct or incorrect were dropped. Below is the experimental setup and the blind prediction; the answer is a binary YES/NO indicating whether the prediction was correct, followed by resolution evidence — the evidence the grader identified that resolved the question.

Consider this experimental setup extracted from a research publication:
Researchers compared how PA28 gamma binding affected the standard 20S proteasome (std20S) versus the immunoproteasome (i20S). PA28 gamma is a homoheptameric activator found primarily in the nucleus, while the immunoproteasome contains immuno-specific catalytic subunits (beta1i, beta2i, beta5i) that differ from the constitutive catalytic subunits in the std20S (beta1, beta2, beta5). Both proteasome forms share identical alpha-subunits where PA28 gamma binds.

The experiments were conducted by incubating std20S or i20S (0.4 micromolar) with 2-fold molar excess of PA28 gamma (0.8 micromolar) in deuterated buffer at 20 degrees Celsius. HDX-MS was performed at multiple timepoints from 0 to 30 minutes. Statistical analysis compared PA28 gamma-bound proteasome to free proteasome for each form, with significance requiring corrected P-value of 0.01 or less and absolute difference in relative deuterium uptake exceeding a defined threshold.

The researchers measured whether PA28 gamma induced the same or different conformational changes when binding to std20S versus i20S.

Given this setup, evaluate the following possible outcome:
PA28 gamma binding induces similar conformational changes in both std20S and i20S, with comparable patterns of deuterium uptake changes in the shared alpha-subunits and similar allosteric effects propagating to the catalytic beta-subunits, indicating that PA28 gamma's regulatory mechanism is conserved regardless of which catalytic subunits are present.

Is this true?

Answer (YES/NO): NO